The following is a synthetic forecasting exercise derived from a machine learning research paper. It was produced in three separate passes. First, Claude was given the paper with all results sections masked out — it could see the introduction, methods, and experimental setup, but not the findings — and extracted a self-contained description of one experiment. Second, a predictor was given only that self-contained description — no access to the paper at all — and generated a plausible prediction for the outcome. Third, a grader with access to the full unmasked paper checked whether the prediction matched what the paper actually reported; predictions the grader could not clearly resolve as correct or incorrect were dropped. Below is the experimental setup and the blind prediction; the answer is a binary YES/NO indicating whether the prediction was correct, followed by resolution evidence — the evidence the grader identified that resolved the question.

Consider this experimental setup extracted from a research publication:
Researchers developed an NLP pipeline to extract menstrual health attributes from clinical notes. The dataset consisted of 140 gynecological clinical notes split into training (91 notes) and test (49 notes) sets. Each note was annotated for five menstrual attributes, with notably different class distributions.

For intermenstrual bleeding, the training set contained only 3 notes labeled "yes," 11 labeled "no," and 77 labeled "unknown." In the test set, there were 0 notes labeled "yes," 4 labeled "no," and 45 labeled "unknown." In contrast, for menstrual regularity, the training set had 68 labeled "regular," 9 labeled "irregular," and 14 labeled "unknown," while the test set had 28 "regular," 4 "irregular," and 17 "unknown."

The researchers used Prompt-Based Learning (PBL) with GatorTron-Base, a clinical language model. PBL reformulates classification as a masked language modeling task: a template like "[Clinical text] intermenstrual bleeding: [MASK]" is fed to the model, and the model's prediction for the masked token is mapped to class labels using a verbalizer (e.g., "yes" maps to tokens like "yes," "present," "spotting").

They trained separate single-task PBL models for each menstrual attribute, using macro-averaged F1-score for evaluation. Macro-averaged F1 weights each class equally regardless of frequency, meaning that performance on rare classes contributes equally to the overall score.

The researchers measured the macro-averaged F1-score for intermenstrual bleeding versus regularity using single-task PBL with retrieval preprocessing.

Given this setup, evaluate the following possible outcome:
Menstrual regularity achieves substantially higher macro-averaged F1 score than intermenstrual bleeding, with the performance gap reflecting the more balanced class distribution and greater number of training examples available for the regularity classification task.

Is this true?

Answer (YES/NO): NO